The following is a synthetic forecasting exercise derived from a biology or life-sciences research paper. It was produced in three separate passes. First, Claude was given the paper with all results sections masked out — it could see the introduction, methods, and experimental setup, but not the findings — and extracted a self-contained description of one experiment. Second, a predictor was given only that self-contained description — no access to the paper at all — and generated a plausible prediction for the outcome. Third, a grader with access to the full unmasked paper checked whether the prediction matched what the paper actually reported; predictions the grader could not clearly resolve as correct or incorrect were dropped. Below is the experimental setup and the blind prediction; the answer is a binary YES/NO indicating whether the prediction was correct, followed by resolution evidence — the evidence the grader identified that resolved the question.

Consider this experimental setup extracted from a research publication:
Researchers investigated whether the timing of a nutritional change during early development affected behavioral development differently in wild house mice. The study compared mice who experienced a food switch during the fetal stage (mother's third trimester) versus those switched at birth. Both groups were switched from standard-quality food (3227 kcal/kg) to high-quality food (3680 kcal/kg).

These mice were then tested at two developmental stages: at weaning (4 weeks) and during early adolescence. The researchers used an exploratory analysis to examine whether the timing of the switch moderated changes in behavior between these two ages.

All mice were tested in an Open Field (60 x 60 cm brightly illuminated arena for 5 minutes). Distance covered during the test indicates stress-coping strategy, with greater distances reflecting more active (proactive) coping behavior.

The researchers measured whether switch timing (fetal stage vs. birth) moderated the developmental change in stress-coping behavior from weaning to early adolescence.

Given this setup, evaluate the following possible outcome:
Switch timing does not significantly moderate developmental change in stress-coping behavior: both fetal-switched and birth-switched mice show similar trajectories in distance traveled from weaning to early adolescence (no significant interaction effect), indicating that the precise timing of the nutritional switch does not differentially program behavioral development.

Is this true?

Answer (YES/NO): NO